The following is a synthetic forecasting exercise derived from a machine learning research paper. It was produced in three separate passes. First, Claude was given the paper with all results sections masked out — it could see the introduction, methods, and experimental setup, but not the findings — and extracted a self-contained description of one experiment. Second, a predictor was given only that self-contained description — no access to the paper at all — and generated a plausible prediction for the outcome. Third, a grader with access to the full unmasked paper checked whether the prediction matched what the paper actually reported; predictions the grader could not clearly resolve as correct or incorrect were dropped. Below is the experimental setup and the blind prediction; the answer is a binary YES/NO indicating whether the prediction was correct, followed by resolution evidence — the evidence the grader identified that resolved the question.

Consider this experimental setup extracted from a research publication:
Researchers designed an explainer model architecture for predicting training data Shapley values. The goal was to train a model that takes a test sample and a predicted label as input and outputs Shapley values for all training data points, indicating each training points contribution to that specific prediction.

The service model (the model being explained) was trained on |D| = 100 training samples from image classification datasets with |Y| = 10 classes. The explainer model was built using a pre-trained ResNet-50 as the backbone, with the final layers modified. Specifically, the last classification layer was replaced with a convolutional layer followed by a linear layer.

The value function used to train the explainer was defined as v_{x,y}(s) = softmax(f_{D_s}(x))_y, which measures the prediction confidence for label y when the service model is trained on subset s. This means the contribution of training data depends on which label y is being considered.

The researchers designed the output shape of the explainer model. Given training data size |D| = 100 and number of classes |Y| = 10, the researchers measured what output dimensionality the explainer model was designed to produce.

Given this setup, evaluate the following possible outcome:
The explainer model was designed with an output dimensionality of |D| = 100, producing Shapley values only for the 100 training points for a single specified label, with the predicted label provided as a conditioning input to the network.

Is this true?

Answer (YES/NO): NO